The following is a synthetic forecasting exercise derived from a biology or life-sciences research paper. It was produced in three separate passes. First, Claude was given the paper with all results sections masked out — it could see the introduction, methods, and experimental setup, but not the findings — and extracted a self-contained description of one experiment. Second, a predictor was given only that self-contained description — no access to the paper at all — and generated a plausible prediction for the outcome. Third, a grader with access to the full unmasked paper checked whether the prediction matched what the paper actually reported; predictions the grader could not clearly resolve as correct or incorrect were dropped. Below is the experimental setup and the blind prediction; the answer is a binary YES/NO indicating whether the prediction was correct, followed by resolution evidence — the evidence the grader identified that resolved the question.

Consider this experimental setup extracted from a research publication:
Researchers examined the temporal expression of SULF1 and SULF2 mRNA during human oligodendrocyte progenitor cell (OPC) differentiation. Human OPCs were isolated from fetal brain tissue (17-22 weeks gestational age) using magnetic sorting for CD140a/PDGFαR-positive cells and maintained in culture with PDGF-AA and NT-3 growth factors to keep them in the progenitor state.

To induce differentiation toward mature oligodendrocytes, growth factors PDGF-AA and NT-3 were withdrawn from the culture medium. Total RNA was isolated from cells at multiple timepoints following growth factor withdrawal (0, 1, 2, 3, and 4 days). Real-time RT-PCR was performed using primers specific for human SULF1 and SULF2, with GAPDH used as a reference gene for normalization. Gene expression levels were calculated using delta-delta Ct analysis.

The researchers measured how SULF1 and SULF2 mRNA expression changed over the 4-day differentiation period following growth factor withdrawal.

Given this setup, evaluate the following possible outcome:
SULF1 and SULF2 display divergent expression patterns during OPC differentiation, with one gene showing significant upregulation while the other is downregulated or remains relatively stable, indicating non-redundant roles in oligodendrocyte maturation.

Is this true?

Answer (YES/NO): NO